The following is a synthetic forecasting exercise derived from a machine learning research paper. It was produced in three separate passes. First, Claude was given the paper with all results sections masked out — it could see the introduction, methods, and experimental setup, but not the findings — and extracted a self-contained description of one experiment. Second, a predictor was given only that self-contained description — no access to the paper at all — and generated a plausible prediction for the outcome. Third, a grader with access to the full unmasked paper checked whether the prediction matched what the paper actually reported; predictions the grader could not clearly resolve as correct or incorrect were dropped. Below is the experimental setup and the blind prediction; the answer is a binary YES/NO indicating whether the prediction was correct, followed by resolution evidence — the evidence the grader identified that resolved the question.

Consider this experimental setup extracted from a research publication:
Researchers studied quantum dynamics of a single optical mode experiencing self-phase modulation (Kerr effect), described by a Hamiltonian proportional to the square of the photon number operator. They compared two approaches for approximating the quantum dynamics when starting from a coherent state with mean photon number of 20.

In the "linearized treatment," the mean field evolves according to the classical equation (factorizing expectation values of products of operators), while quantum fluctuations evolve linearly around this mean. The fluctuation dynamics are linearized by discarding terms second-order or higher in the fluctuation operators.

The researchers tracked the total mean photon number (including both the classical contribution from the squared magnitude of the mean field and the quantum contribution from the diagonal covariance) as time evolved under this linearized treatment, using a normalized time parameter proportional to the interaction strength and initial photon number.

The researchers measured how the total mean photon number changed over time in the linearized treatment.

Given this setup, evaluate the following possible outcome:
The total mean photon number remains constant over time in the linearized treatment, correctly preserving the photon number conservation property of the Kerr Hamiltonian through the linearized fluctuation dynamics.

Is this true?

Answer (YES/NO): NO